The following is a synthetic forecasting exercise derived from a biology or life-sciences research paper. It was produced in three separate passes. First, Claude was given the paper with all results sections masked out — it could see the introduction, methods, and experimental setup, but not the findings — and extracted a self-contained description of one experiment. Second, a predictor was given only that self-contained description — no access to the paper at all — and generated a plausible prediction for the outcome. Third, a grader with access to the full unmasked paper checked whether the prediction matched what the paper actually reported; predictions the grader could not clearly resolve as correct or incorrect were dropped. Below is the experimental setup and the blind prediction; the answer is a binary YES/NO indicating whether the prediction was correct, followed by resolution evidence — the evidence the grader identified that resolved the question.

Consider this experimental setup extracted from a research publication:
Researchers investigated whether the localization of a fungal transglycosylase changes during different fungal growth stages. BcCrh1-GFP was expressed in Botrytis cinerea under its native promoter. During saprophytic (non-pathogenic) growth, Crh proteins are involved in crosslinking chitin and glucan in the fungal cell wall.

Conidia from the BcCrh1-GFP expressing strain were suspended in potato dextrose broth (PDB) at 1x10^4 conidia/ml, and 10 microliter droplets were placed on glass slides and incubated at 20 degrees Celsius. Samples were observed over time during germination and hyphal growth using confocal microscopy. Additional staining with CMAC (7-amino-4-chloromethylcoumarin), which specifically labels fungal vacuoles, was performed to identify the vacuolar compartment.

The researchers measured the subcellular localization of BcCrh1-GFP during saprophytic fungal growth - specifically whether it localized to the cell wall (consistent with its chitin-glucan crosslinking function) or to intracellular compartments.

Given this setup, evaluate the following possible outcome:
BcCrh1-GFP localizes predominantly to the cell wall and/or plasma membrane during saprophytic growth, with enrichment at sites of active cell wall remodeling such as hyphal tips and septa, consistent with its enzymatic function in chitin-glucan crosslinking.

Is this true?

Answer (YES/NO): NO